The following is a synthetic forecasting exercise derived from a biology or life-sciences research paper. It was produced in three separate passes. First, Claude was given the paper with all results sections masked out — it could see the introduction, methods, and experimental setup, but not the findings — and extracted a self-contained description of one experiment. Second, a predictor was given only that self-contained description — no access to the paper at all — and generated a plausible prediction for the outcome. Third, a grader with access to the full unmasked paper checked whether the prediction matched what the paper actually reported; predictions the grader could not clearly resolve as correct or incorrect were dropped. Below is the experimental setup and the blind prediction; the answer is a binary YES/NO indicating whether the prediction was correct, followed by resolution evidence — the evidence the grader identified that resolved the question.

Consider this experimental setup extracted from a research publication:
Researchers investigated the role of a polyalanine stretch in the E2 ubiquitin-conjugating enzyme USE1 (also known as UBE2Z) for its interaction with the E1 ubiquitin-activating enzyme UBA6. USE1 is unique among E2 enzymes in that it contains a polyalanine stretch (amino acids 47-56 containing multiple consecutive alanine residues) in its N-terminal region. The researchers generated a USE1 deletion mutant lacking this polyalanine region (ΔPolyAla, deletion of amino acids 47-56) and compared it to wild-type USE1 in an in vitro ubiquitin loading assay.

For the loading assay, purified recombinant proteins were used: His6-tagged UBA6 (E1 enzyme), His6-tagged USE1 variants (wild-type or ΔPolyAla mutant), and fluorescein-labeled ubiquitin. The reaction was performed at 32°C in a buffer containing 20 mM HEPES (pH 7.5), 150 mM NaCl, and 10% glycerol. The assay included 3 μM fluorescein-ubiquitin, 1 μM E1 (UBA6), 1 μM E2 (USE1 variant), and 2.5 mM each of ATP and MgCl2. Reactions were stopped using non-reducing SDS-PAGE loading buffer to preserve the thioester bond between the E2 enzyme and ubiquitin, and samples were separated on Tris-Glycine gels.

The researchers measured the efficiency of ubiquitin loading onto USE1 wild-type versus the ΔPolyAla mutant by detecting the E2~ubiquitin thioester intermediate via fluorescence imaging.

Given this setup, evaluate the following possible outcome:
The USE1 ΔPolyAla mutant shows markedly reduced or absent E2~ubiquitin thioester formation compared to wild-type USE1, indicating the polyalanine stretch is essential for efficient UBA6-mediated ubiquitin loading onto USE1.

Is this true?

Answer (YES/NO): NO